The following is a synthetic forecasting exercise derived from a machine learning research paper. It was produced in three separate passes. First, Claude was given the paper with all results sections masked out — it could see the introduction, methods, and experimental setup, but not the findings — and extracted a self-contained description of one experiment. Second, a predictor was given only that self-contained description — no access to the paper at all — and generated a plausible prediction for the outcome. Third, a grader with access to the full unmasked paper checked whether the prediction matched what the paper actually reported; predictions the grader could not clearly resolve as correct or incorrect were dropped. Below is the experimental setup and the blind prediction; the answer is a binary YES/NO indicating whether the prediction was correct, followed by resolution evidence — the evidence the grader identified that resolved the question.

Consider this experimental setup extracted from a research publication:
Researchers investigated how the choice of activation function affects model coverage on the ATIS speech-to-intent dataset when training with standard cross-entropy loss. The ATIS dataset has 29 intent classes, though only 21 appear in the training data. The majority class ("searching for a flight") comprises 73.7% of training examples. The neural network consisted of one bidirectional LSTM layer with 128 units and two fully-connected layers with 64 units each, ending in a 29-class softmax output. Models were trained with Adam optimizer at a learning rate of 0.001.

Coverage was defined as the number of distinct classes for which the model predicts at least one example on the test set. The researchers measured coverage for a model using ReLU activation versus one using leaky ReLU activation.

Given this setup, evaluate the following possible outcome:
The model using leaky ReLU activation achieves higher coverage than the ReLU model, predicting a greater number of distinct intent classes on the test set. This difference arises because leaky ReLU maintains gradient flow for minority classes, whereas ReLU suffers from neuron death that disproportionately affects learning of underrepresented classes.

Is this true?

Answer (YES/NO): YES